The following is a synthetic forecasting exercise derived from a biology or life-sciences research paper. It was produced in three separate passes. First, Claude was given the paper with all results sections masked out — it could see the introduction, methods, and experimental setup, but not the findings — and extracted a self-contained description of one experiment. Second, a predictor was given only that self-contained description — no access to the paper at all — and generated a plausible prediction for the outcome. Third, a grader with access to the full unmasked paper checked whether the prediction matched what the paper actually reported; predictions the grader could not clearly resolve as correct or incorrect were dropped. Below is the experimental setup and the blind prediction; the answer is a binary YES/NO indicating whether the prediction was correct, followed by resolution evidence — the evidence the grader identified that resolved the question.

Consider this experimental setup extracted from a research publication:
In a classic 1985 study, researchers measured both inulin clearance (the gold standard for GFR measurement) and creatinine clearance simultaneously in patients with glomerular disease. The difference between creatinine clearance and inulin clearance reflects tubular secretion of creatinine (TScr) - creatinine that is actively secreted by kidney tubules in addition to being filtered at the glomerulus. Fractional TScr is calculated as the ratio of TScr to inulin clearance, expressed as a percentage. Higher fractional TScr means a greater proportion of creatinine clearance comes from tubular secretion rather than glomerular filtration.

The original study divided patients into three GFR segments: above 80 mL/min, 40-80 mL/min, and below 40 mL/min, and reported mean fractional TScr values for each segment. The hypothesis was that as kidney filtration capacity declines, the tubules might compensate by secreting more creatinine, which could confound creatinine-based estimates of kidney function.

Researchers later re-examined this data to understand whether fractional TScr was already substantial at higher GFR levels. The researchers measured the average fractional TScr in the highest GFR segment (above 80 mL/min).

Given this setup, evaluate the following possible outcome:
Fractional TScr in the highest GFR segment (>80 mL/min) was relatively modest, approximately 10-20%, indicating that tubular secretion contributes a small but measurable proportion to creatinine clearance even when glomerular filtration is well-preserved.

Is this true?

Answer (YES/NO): YES